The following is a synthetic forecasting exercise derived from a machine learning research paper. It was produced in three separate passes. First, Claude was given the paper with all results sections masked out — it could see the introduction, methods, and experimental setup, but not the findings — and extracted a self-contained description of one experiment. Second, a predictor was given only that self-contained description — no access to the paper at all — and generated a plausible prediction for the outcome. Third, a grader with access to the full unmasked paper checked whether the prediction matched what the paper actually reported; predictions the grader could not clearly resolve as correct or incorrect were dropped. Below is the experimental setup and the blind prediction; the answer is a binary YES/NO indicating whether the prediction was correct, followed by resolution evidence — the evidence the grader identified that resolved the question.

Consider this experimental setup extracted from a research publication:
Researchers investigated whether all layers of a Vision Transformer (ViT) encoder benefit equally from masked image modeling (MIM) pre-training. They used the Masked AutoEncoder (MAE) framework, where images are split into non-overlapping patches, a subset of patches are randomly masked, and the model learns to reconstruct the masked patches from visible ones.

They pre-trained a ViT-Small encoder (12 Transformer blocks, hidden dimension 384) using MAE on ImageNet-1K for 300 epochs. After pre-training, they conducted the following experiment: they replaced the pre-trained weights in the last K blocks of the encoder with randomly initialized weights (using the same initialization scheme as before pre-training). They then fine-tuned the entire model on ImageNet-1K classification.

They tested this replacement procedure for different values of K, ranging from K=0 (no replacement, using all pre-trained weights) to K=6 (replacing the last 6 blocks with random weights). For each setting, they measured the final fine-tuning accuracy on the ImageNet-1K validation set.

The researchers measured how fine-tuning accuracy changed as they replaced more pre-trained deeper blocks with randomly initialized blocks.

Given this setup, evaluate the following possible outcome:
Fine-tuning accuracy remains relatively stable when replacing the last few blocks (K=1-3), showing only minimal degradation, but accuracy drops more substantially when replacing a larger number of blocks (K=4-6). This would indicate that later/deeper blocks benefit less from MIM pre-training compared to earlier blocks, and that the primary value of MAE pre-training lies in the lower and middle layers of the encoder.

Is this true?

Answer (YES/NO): NO